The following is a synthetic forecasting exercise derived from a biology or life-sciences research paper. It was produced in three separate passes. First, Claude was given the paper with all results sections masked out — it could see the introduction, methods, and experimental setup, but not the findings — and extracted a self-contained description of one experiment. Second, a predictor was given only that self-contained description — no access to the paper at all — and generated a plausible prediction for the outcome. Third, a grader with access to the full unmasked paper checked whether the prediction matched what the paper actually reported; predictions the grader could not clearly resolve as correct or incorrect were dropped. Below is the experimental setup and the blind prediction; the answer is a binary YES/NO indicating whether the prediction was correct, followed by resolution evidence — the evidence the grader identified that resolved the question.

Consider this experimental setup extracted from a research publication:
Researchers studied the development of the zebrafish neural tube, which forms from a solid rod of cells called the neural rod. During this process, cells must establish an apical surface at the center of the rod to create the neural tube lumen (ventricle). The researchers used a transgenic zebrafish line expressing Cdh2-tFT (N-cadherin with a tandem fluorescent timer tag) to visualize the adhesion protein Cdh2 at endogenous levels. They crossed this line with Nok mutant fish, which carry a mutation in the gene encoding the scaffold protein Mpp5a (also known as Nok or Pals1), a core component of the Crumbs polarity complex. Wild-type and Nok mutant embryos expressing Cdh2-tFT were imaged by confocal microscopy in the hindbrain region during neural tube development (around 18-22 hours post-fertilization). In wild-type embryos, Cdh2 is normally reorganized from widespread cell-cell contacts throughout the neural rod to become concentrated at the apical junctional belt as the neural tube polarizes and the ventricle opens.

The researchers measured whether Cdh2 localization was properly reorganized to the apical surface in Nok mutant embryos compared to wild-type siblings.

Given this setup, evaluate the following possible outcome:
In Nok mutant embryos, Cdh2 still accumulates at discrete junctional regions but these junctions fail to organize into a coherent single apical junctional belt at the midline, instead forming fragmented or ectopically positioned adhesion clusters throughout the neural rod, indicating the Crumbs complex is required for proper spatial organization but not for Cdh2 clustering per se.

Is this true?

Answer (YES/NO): NO